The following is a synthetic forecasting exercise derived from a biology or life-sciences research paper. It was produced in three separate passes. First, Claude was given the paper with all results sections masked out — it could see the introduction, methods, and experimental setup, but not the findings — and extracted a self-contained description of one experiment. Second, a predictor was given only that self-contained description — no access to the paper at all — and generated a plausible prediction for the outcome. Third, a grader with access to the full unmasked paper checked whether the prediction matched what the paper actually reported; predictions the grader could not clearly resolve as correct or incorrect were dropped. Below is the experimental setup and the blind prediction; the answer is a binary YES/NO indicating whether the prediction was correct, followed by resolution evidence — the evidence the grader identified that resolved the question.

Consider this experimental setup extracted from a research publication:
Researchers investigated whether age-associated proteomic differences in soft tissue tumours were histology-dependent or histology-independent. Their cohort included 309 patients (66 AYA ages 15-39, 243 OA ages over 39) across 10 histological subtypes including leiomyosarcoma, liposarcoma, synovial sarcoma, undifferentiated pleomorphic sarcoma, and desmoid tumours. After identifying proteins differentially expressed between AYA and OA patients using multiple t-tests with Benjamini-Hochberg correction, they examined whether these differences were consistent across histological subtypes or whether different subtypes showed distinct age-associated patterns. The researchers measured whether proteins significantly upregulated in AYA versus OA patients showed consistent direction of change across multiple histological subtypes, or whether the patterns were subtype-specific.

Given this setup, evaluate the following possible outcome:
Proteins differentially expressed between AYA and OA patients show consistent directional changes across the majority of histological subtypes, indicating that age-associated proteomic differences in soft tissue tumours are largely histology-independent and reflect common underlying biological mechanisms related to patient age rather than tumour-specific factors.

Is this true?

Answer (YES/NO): NO